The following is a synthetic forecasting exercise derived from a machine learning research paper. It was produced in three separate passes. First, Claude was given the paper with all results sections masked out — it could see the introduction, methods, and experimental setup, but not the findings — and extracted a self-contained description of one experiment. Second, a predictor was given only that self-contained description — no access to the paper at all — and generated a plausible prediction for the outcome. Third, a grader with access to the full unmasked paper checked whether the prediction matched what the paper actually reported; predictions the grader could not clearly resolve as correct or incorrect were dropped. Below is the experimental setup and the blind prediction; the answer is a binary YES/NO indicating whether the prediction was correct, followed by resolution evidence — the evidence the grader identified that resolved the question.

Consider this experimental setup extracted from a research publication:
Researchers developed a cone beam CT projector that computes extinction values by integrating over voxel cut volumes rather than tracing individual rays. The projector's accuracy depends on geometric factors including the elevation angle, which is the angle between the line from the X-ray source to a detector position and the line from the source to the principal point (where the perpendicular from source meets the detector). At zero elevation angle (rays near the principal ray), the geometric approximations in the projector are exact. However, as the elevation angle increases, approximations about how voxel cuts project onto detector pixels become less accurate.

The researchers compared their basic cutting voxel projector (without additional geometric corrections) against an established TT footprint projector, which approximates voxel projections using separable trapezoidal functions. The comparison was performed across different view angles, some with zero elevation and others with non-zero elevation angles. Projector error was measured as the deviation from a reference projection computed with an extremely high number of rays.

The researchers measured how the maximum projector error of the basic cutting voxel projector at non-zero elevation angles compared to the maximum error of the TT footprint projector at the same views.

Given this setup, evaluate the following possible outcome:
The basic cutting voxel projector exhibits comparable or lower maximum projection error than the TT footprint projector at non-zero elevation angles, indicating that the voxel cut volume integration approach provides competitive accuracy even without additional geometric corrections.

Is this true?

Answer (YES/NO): NO